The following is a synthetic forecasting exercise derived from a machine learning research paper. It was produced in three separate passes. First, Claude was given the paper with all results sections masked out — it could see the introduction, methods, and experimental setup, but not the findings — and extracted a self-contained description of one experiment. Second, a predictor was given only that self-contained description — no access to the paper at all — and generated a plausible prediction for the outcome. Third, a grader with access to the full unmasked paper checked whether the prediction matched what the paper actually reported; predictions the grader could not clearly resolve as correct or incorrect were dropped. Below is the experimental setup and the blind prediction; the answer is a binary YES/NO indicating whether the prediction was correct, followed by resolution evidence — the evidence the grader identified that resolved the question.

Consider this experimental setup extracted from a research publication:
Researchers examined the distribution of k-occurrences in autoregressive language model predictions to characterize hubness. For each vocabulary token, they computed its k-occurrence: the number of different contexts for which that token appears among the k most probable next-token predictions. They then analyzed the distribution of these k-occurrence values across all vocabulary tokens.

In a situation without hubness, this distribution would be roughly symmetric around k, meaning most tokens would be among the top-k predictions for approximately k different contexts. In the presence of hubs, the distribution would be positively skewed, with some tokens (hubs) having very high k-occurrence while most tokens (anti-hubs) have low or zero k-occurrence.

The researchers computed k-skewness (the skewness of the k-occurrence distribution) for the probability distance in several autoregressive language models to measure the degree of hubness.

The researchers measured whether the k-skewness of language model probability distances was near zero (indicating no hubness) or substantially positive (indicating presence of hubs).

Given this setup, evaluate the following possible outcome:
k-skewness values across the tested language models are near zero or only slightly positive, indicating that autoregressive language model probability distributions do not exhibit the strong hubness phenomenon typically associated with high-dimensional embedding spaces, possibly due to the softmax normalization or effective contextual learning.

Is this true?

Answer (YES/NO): NO